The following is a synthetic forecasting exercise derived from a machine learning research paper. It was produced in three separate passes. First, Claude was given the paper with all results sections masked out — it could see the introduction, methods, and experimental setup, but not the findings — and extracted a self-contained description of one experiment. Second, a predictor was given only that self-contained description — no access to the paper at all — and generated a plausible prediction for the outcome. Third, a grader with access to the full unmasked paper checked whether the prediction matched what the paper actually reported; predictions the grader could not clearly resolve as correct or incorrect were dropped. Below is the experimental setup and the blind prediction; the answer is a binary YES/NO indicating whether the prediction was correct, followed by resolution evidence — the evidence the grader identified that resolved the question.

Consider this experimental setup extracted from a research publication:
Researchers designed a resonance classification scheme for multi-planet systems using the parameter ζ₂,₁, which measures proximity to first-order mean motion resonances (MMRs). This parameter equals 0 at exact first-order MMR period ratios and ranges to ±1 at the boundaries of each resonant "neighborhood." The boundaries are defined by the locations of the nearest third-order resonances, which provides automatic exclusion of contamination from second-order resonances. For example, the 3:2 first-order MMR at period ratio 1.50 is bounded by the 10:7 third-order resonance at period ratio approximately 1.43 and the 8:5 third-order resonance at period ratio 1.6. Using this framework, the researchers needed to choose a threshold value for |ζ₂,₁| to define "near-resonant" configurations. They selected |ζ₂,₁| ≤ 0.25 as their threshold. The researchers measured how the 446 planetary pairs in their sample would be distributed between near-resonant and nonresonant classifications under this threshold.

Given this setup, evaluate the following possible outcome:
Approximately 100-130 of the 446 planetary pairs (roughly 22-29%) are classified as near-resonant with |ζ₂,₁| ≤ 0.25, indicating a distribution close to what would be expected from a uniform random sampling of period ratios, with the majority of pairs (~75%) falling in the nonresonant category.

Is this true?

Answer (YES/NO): NO